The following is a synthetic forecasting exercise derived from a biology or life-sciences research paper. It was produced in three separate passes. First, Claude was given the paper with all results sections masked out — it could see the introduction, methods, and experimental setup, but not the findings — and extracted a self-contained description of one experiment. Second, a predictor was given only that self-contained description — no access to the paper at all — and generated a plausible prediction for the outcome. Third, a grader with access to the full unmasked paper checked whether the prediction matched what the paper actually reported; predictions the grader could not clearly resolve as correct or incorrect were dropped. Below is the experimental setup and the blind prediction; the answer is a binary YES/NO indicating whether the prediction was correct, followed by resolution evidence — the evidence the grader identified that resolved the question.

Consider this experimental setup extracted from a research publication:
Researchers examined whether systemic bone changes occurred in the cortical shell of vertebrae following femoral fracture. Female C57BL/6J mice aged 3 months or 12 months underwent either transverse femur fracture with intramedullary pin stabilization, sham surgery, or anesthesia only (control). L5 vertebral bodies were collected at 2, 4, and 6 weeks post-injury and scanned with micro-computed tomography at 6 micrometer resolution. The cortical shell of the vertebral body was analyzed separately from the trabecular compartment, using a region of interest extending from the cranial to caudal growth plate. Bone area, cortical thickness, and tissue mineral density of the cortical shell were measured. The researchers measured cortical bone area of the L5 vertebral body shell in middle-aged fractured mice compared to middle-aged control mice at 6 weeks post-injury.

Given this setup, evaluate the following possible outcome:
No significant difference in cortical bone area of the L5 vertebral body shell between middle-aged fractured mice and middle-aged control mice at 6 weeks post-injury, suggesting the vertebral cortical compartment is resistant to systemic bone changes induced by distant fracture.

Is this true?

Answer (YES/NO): YES